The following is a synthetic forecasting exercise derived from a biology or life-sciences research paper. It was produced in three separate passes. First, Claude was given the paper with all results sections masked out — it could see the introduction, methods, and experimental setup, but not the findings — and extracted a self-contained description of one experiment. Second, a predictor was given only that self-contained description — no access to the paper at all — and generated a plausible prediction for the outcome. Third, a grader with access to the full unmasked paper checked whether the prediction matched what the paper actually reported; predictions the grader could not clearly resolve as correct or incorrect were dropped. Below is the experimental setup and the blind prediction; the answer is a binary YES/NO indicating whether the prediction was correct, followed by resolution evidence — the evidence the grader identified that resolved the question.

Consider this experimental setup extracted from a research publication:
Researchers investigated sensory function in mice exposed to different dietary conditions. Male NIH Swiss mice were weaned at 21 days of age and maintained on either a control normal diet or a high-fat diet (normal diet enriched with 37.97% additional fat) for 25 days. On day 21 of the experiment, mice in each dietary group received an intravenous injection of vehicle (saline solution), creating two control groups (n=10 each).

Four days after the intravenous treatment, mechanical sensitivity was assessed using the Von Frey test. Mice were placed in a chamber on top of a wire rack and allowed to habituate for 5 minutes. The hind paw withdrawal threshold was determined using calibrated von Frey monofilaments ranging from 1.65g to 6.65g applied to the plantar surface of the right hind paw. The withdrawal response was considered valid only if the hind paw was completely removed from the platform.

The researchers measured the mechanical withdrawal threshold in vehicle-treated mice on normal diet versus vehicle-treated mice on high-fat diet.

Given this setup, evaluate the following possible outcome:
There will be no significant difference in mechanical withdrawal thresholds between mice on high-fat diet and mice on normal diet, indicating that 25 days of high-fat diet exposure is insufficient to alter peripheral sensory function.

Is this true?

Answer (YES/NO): YES